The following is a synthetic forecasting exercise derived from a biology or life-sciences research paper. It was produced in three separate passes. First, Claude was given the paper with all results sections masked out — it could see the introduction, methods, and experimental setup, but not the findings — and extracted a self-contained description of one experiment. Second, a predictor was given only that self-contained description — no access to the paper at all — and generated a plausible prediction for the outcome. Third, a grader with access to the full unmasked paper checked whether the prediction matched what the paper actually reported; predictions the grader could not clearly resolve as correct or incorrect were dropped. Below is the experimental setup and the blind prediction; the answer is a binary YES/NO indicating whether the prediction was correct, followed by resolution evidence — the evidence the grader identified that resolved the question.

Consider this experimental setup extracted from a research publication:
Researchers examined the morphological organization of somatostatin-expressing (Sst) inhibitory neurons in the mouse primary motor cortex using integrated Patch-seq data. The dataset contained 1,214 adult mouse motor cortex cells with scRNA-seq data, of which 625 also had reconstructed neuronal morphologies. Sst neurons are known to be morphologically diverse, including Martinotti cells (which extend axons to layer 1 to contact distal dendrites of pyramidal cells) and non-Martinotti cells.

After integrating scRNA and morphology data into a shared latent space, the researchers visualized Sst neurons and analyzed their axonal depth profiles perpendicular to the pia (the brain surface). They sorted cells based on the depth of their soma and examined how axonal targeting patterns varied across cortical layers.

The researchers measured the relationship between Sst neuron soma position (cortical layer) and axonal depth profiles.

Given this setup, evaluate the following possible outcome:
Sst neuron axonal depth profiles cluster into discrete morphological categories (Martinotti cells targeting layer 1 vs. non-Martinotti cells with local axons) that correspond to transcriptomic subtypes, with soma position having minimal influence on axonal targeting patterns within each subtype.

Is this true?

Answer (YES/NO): NO